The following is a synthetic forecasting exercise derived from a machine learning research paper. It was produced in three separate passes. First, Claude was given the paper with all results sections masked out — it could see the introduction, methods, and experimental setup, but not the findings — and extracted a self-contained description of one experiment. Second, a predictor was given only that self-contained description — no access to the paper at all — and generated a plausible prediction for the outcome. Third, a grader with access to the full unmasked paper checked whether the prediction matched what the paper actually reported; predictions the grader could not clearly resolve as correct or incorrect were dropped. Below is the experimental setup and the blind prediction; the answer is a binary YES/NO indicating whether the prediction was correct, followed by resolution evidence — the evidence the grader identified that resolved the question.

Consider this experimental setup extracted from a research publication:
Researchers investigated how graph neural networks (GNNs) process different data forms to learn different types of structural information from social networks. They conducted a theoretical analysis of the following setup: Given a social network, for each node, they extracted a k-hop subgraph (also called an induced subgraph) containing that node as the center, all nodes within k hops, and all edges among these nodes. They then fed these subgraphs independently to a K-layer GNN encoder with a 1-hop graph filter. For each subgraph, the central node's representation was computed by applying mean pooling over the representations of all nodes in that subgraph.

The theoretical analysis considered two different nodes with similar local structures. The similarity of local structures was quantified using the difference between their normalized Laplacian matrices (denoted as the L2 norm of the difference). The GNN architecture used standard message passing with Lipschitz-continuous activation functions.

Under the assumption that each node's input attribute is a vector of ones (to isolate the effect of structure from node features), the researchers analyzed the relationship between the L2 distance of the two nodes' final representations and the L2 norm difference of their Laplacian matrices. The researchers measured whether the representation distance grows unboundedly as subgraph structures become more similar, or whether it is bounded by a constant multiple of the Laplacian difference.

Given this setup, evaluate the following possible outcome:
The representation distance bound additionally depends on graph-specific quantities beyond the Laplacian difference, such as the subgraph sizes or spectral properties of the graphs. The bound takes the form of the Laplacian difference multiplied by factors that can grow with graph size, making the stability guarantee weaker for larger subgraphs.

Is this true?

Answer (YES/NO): NO